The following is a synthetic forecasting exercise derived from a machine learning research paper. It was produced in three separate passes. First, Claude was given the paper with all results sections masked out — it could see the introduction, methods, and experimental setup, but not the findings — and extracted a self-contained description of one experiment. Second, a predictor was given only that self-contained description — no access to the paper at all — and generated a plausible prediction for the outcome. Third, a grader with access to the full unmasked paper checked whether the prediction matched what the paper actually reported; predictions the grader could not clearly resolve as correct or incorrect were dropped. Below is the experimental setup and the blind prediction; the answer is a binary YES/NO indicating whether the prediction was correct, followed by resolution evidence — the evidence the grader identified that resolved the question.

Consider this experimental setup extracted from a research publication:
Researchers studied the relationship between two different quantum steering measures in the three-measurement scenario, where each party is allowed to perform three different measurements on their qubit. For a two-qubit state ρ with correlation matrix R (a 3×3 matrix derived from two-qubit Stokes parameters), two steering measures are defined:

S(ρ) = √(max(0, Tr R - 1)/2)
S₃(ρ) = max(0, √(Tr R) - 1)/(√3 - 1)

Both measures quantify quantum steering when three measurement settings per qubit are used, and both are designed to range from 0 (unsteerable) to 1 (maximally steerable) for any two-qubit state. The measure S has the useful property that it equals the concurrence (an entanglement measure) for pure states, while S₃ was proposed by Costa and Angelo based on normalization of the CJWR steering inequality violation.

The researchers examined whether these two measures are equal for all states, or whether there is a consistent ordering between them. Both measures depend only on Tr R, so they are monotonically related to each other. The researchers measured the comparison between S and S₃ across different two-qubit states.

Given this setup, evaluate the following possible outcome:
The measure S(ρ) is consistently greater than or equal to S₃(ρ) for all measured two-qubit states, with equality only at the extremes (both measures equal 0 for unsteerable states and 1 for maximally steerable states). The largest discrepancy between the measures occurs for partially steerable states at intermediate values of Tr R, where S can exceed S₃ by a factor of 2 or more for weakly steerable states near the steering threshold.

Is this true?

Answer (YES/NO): YES